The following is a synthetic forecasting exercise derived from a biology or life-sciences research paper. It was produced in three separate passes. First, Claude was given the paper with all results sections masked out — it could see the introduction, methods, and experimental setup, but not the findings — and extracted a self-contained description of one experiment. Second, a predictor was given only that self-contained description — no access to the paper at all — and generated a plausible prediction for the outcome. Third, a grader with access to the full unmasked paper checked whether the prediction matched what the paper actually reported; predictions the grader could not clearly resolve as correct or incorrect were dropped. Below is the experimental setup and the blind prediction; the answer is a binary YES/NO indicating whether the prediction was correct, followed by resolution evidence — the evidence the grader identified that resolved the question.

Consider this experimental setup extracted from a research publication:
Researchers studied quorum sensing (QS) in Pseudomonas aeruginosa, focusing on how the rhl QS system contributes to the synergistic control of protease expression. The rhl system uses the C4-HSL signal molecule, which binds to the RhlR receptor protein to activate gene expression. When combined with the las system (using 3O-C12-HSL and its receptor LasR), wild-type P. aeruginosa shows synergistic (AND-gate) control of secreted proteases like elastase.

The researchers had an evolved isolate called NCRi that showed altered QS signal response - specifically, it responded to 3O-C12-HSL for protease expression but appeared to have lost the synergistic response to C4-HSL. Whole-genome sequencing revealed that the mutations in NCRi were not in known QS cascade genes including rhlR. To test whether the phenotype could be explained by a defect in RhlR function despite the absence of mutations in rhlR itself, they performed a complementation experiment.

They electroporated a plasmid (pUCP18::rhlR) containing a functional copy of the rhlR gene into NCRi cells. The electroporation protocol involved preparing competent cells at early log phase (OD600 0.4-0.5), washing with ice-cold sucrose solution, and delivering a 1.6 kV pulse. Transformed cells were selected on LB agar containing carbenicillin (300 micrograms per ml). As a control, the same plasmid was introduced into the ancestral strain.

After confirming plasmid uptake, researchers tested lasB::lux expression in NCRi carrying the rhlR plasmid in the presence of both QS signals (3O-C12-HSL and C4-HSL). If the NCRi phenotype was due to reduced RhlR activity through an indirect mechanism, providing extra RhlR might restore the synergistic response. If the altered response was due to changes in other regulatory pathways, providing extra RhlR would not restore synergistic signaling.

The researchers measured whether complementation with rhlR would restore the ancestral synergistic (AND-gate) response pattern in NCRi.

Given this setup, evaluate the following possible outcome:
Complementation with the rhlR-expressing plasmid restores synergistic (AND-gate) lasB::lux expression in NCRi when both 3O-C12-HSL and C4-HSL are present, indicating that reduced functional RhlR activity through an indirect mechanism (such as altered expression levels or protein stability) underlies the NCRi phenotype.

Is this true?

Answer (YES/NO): NO